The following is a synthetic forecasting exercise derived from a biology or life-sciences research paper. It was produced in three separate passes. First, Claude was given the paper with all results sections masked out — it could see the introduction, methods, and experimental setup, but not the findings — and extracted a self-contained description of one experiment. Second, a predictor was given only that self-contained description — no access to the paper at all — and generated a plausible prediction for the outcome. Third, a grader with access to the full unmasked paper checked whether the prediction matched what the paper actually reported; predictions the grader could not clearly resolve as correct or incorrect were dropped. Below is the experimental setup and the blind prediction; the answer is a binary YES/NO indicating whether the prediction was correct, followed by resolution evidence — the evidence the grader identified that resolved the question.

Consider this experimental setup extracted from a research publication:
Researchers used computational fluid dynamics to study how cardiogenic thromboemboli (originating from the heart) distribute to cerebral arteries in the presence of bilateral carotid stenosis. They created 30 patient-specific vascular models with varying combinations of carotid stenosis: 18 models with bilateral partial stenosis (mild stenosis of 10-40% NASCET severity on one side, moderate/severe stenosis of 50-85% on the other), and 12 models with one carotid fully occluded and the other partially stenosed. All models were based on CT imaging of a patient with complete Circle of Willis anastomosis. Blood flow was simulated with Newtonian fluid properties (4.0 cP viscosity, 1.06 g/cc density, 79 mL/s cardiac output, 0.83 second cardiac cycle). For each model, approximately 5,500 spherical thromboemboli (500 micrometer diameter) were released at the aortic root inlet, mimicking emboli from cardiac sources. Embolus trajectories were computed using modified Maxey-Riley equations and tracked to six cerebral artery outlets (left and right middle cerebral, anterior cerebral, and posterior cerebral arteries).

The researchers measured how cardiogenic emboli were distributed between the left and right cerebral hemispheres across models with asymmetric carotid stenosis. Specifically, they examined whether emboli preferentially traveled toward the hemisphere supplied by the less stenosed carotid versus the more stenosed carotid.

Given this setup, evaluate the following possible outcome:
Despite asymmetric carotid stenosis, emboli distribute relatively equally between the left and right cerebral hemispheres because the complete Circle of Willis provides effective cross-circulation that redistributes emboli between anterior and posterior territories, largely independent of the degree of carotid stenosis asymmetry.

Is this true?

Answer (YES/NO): YES